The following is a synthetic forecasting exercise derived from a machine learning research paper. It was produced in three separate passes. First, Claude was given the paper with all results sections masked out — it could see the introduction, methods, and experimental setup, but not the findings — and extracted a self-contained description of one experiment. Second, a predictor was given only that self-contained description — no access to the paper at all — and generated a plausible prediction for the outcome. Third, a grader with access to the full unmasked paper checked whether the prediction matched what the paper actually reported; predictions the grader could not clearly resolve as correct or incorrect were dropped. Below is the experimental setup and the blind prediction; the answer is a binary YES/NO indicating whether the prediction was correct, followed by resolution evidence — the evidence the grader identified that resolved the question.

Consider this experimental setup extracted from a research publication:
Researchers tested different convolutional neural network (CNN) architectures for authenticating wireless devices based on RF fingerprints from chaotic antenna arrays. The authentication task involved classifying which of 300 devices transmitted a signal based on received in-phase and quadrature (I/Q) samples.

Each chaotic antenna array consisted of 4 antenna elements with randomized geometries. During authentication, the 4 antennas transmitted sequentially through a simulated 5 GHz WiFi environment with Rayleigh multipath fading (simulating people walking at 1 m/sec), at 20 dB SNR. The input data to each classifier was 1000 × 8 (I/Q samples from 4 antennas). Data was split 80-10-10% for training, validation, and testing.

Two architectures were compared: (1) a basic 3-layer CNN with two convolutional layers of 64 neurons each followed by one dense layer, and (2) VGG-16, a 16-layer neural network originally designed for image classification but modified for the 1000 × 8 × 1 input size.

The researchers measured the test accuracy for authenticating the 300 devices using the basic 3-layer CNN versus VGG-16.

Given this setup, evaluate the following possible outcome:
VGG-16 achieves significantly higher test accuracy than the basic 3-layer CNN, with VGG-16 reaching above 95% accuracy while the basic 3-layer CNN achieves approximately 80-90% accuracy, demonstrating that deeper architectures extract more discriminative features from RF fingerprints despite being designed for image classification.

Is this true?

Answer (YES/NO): NO